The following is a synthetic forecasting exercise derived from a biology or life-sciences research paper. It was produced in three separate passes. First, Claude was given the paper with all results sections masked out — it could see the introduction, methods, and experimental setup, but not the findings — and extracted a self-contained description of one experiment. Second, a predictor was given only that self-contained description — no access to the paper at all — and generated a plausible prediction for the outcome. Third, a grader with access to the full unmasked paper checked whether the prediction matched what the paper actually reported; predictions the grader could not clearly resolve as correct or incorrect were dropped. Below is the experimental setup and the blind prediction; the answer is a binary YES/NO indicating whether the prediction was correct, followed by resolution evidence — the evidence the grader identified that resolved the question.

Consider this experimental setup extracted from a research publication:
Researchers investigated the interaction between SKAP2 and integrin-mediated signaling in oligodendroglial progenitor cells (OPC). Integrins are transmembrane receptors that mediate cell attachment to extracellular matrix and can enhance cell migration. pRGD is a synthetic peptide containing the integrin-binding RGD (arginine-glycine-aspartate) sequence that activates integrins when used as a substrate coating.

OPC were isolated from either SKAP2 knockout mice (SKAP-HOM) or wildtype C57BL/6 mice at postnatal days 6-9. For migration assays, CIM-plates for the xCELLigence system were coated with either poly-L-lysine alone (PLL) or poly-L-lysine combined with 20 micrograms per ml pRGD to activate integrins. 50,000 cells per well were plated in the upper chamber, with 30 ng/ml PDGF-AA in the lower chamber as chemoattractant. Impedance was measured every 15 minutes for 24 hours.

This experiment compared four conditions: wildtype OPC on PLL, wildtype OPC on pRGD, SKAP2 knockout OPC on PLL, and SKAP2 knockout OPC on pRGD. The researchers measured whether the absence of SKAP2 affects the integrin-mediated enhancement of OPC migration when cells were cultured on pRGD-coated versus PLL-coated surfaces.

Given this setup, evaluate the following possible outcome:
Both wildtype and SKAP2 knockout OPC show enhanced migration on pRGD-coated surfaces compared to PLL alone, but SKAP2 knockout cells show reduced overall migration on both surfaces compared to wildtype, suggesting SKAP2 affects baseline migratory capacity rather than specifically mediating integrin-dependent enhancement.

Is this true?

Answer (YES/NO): NO